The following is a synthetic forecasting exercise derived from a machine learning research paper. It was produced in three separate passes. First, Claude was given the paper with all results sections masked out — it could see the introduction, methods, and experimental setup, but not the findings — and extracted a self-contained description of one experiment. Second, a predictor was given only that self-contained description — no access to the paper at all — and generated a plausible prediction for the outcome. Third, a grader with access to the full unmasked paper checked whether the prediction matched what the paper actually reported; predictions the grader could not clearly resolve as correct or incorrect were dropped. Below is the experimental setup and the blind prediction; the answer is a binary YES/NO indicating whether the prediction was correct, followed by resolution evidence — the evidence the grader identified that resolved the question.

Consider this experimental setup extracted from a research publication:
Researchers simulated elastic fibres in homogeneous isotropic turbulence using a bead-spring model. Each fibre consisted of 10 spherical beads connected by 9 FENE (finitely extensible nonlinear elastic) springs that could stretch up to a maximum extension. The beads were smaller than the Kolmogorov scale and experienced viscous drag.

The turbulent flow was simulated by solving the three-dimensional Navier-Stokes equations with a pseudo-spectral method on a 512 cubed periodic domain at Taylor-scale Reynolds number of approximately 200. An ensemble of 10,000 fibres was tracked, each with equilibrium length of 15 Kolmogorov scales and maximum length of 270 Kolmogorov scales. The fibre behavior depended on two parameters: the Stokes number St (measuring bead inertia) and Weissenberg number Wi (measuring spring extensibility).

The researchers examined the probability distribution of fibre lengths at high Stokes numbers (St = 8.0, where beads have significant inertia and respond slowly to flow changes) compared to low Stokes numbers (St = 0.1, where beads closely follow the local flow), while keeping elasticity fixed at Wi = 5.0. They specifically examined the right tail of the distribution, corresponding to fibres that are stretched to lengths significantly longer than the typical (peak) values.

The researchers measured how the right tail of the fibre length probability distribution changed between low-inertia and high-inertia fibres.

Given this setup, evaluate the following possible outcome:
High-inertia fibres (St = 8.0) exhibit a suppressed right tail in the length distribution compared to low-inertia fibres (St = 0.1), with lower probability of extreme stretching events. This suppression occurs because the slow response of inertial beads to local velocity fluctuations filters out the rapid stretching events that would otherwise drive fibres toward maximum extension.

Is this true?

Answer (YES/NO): NO